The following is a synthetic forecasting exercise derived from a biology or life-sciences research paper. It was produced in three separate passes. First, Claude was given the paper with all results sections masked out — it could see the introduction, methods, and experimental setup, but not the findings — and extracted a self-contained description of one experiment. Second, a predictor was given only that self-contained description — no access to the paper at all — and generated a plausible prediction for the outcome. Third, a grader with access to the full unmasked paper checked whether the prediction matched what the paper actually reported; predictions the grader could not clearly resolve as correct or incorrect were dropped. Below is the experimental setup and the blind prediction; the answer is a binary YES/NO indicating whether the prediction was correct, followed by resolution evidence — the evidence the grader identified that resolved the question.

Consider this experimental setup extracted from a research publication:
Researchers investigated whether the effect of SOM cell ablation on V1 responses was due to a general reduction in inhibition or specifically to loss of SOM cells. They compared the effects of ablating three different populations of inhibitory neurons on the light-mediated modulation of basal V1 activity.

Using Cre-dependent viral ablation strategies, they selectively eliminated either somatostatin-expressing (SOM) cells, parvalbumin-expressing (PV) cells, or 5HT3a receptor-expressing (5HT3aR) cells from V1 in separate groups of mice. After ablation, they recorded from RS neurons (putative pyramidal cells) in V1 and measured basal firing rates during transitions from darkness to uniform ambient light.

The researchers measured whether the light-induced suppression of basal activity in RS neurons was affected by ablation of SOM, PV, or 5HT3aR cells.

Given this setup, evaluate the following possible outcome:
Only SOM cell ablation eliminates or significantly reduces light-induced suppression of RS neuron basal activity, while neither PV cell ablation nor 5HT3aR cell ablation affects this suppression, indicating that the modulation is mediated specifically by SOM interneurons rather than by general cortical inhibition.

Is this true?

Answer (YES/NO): YES